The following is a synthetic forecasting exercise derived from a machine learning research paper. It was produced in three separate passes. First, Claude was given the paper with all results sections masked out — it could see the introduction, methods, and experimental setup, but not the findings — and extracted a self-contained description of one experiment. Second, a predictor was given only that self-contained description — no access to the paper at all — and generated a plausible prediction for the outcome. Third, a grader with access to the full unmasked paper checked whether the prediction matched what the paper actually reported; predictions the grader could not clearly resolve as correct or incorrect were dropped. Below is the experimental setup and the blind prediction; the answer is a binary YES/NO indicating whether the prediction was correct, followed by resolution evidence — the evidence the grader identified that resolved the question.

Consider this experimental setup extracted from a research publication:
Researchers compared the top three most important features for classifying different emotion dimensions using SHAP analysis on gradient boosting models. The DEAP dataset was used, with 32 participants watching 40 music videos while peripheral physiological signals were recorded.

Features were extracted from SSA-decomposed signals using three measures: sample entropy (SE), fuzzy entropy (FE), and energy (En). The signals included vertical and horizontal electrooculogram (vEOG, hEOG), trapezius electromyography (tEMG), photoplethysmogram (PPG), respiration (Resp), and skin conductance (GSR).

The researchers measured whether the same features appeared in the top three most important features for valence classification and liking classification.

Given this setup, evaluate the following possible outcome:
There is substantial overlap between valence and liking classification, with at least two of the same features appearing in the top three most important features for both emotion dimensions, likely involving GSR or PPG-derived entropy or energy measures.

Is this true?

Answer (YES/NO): NO